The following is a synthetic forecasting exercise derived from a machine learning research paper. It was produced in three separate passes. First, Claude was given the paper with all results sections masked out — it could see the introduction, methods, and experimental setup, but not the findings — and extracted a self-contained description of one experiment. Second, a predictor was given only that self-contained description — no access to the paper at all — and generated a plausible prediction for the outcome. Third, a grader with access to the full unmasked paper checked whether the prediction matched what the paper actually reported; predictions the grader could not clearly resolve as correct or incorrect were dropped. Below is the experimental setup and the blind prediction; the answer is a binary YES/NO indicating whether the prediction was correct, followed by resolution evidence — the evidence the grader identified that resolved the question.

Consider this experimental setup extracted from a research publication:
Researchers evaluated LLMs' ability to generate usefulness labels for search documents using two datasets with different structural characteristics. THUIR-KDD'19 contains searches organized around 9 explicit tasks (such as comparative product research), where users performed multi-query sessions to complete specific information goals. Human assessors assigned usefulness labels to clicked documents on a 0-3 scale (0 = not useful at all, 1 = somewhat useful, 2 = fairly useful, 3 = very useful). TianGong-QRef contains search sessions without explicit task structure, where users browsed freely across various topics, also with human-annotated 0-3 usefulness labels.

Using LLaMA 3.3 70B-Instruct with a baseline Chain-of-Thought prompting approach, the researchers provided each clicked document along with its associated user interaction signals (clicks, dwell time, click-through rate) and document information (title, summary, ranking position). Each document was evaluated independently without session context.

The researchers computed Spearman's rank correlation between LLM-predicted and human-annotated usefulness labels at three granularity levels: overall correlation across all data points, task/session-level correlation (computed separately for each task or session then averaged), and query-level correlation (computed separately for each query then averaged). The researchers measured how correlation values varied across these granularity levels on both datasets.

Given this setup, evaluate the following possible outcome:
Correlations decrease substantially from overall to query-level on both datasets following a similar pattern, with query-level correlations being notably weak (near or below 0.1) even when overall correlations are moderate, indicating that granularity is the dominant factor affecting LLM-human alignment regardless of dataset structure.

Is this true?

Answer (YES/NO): NO